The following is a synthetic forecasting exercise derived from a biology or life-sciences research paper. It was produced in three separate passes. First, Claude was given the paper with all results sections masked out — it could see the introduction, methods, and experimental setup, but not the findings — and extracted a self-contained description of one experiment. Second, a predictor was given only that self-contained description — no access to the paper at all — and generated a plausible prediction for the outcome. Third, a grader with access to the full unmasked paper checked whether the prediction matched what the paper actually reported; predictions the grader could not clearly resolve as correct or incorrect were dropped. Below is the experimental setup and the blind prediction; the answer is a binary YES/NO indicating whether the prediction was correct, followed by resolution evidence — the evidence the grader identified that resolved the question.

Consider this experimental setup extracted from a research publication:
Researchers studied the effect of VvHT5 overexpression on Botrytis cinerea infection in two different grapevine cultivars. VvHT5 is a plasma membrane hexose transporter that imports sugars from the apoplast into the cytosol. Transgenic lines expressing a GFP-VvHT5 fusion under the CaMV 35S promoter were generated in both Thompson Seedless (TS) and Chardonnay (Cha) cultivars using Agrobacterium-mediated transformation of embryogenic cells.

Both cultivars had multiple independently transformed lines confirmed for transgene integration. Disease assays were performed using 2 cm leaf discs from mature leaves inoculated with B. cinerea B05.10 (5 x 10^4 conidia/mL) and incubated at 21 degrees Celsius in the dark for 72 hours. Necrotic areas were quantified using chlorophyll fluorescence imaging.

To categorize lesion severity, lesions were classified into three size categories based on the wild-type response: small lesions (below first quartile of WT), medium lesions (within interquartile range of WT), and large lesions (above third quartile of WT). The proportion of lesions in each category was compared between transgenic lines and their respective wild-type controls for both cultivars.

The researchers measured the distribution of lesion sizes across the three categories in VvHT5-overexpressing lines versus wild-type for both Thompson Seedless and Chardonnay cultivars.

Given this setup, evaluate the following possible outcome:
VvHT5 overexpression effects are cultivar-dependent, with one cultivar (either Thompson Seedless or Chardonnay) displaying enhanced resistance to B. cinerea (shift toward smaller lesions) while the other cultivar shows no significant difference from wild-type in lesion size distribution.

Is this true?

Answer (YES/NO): NO